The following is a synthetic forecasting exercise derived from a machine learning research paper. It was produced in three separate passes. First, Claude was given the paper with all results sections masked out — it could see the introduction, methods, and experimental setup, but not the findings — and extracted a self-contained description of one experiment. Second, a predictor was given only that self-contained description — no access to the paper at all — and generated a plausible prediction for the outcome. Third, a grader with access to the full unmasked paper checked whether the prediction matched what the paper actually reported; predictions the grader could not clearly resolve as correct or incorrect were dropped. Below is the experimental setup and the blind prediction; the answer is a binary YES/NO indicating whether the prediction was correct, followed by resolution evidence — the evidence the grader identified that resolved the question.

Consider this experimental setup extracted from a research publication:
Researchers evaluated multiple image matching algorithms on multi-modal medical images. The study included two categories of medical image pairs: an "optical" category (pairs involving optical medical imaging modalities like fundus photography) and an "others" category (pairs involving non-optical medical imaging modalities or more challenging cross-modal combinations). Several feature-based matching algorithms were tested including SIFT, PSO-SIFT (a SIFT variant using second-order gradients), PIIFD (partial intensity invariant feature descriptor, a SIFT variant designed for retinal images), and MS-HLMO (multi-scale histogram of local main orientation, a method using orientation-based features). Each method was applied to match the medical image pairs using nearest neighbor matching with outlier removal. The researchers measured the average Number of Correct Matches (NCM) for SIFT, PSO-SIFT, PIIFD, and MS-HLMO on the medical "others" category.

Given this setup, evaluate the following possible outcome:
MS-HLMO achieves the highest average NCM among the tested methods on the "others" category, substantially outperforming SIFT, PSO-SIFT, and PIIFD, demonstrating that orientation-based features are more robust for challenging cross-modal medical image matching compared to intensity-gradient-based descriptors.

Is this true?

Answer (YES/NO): NO